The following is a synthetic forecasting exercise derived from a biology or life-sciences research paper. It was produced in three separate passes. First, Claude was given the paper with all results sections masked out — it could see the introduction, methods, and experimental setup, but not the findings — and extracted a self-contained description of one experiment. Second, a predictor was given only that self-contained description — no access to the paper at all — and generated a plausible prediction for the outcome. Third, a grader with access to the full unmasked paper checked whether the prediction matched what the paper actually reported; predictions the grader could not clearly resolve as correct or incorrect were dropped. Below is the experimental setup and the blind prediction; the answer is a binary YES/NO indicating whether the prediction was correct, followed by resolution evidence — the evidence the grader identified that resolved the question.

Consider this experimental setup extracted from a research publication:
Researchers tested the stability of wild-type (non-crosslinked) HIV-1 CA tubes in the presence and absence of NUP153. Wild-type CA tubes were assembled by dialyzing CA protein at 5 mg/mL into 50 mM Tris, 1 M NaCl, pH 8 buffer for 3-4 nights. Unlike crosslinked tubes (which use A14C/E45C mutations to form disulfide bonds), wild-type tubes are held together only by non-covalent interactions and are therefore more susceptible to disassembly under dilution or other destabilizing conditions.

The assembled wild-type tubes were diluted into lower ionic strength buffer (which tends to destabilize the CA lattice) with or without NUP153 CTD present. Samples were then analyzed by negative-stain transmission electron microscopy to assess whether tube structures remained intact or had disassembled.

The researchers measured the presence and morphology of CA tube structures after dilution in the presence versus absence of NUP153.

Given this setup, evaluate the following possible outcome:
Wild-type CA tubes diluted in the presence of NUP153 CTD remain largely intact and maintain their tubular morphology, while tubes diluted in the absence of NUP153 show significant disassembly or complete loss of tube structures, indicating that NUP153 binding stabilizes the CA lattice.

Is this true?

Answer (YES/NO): YES